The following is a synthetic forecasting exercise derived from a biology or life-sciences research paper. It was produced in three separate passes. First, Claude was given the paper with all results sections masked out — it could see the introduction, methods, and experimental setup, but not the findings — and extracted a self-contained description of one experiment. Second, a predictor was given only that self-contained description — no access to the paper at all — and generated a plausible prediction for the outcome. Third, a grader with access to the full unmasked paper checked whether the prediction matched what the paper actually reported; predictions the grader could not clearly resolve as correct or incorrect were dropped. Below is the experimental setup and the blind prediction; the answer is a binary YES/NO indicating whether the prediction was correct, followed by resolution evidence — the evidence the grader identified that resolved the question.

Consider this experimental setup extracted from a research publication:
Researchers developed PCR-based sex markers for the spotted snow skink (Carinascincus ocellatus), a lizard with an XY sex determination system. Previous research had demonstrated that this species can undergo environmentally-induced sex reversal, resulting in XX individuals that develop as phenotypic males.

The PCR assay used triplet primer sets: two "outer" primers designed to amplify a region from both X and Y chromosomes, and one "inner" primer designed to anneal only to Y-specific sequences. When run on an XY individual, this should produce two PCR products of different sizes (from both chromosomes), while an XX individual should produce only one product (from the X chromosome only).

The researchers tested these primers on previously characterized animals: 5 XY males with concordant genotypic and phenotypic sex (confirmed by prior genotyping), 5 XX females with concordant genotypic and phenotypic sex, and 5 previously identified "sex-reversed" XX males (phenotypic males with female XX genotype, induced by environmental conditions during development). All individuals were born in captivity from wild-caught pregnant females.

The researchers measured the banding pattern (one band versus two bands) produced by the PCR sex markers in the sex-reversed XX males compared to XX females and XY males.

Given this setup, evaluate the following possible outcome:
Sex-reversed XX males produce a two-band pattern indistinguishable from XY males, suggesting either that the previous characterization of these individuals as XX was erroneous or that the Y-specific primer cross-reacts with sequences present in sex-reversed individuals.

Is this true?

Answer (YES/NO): NO